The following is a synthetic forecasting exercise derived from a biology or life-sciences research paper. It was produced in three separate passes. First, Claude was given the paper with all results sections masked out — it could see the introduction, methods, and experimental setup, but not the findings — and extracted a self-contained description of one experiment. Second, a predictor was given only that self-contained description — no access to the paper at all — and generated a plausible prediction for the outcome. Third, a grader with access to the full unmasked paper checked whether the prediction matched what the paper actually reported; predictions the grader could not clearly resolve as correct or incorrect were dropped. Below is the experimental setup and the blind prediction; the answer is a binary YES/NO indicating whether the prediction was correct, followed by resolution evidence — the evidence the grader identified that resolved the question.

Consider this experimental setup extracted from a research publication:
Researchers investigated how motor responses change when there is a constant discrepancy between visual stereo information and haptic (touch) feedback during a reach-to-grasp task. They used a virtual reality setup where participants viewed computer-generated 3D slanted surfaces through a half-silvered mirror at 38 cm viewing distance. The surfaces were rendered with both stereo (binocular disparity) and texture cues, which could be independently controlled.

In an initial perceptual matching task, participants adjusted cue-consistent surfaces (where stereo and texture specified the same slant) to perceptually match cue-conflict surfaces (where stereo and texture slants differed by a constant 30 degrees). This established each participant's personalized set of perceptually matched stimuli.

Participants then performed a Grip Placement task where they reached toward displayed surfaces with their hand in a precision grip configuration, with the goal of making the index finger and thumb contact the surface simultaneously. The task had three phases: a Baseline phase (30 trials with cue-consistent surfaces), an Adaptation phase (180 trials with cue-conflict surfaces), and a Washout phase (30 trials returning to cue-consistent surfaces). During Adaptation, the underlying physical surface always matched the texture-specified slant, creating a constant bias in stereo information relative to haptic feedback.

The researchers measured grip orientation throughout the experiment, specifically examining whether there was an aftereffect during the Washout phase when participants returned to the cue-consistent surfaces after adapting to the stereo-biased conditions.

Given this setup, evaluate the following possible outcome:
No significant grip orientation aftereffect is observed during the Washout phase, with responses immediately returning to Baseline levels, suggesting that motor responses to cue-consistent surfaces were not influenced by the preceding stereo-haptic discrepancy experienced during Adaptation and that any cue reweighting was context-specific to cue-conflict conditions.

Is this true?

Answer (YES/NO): NO